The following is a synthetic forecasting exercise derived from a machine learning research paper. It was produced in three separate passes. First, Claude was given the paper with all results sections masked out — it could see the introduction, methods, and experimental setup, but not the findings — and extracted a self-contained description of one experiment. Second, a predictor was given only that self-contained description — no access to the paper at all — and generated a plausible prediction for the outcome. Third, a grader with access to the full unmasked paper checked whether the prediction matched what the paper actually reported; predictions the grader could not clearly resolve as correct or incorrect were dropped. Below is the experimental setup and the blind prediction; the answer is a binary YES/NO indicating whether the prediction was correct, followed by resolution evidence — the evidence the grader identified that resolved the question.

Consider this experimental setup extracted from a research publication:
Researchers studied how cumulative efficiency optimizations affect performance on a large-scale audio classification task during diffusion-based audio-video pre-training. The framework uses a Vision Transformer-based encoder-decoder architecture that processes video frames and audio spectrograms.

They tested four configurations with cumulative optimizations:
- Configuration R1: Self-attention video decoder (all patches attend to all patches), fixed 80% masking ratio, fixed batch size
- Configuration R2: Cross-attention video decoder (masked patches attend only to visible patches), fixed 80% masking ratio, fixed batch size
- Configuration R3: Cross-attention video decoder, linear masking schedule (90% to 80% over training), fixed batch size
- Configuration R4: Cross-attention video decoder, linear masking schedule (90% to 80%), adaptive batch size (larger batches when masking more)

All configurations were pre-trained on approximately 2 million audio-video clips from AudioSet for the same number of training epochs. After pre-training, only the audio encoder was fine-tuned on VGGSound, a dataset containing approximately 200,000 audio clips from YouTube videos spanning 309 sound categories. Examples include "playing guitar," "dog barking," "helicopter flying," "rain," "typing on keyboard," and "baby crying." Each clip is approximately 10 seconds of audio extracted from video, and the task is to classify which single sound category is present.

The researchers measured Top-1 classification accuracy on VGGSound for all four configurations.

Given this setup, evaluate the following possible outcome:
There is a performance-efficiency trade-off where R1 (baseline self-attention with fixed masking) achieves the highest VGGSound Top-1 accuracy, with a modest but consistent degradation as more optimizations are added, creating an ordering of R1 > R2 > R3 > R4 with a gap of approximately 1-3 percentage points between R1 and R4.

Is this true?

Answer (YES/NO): NO